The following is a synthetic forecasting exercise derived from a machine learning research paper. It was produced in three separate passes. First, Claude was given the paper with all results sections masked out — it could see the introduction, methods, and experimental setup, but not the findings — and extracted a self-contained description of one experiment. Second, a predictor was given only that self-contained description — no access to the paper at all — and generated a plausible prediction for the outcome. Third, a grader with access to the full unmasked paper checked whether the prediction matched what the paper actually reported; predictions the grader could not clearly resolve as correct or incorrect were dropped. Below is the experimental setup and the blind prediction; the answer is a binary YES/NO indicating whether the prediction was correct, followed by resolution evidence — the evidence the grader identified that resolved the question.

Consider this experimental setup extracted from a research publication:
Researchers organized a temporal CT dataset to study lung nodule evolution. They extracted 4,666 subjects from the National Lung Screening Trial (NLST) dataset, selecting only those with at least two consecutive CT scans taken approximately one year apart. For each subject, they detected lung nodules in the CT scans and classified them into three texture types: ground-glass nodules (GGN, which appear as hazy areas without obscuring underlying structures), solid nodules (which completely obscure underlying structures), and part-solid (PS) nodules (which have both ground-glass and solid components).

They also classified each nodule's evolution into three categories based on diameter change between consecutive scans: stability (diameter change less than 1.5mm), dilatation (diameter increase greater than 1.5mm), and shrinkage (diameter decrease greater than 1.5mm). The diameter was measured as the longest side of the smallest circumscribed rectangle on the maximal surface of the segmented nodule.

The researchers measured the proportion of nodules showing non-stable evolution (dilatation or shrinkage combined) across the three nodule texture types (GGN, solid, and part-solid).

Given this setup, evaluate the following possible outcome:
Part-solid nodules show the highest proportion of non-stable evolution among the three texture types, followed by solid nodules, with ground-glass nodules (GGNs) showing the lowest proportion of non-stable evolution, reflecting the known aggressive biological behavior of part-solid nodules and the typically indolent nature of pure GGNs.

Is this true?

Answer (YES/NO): YES